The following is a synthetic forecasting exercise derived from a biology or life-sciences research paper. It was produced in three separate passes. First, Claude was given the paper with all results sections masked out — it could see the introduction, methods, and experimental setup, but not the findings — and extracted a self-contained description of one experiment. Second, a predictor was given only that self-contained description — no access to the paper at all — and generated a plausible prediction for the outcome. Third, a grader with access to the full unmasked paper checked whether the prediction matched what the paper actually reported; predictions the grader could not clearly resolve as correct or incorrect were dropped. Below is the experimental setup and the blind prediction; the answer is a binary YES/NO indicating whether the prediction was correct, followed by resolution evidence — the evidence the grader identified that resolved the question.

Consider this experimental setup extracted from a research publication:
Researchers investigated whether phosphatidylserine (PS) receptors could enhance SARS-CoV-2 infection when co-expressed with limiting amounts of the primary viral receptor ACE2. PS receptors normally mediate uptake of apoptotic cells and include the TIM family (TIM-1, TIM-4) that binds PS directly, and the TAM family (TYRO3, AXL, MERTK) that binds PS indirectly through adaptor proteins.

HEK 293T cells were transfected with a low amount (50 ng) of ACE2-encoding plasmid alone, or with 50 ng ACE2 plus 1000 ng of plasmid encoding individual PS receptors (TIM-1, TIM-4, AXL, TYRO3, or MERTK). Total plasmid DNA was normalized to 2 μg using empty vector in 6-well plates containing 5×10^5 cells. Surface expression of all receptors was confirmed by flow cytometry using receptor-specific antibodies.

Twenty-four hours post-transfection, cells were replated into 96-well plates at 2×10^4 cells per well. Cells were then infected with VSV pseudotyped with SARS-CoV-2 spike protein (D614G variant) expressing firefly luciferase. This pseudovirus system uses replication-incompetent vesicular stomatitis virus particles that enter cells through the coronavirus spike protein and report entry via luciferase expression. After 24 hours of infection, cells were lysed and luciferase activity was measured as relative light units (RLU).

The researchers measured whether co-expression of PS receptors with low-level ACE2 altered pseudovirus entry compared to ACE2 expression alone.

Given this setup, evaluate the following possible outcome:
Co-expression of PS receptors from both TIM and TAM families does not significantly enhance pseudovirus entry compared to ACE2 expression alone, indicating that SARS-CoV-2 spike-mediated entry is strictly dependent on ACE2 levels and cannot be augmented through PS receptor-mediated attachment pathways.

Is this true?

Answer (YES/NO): NO